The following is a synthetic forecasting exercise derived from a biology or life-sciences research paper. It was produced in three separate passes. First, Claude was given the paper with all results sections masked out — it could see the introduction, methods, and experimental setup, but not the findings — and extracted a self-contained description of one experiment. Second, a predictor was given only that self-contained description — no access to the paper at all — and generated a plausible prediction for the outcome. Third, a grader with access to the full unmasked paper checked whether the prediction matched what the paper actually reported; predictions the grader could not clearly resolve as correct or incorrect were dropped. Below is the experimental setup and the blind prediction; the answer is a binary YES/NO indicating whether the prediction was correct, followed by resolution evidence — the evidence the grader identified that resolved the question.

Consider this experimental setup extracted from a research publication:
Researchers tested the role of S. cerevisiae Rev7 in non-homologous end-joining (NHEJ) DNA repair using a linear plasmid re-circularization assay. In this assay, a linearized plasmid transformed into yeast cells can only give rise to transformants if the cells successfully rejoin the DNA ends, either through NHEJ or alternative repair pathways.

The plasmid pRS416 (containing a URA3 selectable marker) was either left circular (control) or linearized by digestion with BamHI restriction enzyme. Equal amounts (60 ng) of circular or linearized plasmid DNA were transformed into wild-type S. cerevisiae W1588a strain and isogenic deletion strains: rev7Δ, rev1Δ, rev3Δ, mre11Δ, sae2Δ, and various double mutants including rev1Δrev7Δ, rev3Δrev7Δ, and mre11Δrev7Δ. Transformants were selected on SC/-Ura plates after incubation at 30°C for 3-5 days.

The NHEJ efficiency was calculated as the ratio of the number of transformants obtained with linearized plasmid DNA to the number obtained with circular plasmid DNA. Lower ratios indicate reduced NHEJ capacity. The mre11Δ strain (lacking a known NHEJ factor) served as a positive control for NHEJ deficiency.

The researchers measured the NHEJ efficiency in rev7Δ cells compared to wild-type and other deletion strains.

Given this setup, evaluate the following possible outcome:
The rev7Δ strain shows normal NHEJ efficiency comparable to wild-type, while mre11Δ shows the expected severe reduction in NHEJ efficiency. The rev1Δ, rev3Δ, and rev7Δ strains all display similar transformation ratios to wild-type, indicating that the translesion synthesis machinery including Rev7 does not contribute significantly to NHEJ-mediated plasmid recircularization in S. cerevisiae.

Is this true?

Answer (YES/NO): NO